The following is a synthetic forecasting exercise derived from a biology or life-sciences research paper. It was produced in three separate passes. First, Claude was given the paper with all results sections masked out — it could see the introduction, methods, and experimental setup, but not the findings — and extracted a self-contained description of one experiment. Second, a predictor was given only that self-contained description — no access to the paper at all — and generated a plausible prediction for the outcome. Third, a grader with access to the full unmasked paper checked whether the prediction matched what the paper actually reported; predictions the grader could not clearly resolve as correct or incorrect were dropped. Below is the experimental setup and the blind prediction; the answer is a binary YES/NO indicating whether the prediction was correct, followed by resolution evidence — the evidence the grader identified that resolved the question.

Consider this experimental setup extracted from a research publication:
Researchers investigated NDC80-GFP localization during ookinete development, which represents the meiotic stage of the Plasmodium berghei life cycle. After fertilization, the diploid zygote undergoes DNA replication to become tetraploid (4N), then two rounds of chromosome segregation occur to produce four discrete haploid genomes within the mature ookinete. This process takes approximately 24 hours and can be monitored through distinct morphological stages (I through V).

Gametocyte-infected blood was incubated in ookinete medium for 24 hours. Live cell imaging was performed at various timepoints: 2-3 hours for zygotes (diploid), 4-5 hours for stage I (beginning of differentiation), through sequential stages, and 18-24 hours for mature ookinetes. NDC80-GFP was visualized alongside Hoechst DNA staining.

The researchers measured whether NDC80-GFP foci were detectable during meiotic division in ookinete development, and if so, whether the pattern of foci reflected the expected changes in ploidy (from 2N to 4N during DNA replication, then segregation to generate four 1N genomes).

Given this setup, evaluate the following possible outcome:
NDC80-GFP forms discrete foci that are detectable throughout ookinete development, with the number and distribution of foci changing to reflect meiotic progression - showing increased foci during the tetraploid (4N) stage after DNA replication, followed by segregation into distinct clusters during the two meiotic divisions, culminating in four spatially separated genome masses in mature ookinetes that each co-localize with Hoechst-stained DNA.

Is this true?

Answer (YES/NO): NO